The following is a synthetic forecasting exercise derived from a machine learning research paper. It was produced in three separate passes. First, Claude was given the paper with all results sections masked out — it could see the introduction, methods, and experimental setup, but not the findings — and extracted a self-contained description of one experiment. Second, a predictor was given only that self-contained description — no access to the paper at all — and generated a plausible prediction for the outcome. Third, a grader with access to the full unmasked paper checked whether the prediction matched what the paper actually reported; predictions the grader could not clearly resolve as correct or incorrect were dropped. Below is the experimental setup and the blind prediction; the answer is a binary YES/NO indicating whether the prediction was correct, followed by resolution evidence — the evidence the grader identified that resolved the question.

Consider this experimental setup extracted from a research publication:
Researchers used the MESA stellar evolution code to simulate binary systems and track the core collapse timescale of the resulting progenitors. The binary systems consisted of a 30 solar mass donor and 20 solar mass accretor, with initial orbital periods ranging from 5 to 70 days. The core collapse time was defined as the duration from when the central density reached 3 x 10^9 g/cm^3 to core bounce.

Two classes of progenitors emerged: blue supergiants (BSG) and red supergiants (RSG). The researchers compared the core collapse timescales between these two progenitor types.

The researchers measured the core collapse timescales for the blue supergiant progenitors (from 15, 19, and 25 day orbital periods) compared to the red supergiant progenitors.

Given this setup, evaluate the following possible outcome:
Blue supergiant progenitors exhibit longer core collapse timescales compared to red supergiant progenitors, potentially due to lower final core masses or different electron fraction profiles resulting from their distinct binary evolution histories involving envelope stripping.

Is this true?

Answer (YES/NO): NO